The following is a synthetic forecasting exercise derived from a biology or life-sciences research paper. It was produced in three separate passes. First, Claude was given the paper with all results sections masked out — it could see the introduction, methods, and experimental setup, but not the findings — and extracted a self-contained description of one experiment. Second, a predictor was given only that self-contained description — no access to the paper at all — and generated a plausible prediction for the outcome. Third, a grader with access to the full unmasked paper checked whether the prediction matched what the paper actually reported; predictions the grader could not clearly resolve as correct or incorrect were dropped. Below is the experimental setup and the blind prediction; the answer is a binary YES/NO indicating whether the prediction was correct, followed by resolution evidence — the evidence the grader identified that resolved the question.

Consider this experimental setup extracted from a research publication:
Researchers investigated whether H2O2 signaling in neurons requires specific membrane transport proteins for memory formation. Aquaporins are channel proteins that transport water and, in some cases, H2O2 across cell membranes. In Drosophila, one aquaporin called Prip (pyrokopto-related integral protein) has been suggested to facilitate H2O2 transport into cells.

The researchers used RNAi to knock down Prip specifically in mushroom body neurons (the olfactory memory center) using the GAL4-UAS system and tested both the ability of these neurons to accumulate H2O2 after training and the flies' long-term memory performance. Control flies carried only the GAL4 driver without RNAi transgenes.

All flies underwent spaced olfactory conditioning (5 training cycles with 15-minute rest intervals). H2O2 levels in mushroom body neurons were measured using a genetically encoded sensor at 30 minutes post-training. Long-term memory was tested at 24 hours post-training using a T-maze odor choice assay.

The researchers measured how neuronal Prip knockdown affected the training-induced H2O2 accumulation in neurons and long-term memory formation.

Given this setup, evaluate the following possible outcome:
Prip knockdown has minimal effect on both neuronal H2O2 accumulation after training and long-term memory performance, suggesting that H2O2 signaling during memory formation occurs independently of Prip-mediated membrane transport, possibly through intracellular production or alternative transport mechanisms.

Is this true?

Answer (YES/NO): NO